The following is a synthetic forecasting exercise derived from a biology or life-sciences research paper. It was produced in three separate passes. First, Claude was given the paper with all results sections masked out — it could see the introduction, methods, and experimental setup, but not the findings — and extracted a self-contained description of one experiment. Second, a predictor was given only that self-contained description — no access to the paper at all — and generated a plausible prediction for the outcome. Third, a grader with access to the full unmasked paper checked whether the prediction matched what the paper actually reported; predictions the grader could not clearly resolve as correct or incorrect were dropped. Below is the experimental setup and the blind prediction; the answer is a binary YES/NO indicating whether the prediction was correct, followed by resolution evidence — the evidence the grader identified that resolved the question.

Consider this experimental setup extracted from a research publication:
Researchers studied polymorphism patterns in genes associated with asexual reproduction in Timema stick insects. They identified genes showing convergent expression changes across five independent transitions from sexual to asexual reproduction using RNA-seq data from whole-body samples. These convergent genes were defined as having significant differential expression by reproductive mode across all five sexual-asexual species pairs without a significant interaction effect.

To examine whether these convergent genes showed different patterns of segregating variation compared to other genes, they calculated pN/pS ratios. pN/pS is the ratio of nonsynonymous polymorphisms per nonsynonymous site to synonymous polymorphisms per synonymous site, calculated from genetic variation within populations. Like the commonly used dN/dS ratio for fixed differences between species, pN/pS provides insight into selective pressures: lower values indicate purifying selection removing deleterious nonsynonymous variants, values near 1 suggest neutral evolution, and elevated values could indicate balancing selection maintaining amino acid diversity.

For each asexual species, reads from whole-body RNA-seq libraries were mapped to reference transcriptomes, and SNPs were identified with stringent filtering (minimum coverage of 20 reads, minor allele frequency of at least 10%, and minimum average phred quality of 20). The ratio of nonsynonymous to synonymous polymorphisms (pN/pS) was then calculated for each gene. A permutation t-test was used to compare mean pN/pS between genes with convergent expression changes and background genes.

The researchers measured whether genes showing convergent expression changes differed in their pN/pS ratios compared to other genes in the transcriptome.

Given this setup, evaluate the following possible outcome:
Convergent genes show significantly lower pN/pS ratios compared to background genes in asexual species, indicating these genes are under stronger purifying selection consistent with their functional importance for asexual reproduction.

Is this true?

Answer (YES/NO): NO